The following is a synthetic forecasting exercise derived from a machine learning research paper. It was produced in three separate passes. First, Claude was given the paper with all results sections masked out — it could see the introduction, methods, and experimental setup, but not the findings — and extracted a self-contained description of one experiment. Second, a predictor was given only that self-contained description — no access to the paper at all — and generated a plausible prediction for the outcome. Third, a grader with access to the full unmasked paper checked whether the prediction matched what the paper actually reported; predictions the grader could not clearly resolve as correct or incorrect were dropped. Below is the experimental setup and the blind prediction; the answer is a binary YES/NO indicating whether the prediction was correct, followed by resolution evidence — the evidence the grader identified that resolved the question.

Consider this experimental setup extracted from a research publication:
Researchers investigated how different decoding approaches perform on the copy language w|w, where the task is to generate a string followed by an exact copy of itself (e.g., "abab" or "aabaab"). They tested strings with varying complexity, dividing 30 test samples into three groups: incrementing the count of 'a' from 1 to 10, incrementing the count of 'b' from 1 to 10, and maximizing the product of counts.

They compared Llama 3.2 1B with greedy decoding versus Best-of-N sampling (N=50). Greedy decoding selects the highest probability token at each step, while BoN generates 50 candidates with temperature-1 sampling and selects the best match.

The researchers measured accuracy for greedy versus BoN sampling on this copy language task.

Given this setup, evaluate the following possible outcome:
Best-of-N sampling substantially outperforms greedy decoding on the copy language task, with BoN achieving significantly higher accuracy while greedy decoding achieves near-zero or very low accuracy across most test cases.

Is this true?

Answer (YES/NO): YES